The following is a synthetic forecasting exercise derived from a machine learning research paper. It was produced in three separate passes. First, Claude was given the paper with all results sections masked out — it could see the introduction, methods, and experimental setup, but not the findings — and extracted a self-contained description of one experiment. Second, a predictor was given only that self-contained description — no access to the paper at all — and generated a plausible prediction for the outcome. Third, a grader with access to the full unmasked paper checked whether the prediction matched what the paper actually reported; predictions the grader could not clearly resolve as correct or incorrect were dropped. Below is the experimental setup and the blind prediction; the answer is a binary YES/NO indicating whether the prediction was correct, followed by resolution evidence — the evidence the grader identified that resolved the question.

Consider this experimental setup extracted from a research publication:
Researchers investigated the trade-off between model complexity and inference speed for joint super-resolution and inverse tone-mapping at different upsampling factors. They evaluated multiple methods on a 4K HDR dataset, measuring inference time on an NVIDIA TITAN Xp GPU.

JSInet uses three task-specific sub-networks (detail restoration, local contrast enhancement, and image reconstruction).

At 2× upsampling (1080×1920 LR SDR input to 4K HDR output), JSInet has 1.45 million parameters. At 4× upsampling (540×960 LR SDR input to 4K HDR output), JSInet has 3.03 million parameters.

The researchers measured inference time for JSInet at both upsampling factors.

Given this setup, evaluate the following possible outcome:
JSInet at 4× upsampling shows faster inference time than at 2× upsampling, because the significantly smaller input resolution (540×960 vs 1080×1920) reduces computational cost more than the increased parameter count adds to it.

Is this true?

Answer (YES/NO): YES